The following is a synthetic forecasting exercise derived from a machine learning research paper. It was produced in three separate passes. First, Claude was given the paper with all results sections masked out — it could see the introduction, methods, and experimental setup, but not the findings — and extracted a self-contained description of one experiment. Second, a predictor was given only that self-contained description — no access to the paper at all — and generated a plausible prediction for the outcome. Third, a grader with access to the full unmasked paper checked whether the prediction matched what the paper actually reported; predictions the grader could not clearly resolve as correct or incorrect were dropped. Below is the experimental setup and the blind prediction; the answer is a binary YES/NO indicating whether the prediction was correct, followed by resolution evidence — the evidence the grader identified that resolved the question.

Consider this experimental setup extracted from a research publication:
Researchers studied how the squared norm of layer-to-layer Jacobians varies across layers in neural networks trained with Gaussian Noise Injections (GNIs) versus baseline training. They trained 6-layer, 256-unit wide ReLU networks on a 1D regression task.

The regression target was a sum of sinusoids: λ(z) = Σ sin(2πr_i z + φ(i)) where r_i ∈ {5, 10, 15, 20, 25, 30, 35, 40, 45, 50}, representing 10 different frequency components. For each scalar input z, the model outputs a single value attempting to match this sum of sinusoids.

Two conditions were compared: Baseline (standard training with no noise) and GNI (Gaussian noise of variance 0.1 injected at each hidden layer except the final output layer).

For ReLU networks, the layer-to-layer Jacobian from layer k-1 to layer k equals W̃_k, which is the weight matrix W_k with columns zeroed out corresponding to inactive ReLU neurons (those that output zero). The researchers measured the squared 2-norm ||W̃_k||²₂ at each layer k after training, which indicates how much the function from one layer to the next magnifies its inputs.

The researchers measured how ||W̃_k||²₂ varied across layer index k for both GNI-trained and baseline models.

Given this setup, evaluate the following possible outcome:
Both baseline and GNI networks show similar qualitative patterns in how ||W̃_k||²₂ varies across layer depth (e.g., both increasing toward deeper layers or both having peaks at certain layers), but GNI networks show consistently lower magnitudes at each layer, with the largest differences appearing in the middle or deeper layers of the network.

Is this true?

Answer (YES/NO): NO